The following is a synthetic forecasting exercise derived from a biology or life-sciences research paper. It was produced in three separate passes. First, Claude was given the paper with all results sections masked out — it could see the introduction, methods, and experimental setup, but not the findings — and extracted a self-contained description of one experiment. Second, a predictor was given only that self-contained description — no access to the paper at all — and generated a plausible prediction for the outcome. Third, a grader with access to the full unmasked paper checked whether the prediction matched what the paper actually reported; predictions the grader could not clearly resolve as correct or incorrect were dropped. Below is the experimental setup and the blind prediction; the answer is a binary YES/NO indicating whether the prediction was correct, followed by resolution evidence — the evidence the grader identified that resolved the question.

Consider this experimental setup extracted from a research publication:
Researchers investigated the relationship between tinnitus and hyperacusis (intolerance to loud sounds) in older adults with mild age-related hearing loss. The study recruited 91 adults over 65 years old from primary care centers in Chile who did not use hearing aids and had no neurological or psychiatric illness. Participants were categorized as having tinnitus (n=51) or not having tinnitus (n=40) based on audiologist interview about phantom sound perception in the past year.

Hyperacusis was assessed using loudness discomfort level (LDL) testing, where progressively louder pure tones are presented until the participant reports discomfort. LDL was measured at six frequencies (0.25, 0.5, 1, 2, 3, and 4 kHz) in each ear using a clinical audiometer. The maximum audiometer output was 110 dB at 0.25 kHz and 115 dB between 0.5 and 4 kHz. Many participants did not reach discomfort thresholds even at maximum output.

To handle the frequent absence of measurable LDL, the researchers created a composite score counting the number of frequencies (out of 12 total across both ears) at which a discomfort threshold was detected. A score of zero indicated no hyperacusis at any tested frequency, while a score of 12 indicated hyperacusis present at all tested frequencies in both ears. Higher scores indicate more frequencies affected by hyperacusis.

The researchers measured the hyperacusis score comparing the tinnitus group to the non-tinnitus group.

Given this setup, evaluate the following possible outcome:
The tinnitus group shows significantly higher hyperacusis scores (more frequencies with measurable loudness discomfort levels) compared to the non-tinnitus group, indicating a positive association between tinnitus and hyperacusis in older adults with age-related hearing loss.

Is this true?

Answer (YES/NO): YES